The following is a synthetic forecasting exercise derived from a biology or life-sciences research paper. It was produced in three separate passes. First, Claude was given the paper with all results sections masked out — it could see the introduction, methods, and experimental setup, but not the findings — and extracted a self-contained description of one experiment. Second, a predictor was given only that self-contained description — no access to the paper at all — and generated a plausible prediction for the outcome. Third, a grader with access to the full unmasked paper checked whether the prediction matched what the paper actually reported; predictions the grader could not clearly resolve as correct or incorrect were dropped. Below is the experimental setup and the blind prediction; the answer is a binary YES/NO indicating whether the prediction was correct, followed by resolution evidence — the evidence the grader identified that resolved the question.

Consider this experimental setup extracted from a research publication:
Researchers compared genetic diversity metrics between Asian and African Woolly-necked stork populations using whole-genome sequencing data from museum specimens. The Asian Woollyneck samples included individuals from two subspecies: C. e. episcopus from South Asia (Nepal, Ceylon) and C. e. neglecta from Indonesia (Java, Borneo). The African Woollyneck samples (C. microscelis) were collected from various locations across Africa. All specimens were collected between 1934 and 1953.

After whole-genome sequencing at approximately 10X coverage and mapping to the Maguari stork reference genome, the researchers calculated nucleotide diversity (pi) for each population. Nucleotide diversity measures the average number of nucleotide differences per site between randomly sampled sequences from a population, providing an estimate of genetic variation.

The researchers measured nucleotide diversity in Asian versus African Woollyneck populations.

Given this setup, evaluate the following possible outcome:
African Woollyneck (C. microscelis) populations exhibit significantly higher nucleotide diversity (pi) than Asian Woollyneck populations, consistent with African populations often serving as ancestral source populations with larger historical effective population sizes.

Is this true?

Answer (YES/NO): NO